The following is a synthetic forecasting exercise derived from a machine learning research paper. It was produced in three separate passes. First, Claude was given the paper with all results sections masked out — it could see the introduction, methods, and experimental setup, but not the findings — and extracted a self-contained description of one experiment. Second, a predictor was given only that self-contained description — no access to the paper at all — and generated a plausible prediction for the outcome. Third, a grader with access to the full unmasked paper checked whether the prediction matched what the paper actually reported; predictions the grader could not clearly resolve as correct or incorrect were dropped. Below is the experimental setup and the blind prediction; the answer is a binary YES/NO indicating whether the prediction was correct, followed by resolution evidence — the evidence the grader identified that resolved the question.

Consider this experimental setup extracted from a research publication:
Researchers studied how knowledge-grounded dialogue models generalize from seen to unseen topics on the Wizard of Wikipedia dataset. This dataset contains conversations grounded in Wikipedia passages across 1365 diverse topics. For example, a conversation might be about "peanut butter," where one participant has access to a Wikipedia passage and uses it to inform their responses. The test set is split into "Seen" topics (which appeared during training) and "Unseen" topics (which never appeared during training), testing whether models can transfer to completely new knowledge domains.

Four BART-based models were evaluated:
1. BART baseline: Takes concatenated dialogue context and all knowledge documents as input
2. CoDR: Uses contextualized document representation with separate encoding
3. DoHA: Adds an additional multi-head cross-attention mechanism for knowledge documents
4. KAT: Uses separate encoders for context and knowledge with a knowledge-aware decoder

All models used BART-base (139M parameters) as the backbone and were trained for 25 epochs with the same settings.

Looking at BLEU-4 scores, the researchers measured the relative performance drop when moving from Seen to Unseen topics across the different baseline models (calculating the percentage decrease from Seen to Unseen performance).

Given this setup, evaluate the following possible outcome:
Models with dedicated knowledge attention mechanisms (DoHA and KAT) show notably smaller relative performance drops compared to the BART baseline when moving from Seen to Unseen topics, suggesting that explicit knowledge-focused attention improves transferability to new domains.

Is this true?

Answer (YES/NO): NO